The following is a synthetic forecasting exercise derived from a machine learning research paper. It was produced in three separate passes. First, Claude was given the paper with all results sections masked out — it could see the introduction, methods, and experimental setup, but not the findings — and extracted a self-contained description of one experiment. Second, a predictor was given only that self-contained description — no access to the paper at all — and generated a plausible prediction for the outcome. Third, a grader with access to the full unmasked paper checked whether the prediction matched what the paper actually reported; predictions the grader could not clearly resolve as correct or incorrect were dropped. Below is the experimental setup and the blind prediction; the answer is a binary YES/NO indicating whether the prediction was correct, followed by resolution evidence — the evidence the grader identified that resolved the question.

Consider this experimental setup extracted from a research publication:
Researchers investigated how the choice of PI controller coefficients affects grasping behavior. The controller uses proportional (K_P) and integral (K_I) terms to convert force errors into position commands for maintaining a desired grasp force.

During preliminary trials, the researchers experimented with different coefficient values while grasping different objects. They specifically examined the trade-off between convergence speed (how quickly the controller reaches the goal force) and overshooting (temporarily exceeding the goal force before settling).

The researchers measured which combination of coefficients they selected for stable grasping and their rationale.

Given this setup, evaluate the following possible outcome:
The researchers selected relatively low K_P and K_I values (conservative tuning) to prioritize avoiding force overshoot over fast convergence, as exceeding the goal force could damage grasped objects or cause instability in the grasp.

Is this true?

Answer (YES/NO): NO